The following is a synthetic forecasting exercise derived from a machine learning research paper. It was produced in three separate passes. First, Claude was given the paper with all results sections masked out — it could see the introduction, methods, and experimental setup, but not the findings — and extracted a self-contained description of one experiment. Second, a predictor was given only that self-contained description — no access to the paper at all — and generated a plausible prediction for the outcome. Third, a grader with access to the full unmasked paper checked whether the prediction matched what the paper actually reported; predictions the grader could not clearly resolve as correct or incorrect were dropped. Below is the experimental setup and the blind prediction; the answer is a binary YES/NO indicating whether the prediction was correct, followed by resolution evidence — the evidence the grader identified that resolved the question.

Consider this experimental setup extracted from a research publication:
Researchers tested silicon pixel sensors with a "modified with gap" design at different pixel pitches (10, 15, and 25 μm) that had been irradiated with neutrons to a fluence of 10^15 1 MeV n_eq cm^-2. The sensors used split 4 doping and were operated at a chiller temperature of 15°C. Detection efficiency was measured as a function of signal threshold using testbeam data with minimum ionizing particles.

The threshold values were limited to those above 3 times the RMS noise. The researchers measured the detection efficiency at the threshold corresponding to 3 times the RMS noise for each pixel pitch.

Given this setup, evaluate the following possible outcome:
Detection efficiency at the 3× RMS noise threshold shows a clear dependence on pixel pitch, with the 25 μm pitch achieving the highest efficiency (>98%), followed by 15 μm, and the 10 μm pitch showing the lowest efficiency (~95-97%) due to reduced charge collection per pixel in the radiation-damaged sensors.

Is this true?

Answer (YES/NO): NO